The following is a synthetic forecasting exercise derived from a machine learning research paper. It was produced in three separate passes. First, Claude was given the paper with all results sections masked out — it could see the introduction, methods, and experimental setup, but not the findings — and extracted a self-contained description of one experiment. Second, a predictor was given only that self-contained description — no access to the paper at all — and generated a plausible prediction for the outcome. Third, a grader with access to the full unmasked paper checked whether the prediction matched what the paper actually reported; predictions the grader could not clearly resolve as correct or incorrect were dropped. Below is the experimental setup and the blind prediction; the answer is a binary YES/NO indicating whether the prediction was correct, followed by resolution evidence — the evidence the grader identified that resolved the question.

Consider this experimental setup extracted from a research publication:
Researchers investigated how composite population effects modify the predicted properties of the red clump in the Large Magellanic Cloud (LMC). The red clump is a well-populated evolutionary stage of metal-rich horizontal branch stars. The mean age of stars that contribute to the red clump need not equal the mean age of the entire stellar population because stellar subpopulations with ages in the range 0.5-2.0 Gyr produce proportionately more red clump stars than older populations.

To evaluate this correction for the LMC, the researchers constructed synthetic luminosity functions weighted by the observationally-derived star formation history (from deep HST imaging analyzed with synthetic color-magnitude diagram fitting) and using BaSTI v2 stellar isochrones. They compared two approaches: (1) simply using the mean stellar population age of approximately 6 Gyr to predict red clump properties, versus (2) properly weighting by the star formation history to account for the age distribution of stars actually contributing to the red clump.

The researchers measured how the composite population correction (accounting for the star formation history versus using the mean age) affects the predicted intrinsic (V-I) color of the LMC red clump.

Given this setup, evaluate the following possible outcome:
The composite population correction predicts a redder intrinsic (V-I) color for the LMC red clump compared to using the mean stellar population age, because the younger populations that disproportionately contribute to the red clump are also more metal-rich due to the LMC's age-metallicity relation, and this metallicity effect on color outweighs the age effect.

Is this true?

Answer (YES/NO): YES